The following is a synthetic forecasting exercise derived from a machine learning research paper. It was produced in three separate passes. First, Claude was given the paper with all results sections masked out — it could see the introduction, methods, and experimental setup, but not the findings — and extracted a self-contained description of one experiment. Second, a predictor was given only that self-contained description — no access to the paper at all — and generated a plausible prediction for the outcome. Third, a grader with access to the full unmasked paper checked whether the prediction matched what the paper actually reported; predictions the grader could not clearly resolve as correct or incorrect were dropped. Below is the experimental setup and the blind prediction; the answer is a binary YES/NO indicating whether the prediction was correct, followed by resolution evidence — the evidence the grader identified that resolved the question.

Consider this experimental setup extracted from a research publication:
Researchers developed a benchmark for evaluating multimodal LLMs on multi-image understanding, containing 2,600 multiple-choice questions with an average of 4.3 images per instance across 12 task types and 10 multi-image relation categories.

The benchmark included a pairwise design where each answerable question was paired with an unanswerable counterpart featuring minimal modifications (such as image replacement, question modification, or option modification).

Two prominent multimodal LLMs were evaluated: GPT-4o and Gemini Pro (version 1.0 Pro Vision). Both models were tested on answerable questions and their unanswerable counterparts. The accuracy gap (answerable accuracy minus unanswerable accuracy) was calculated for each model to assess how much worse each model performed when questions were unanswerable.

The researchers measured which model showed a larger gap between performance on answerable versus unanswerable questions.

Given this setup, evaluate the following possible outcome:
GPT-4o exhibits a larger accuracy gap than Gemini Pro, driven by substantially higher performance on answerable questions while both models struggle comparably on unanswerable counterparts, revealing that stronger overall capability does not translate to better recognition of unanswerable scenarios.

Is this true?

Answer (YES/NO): NO